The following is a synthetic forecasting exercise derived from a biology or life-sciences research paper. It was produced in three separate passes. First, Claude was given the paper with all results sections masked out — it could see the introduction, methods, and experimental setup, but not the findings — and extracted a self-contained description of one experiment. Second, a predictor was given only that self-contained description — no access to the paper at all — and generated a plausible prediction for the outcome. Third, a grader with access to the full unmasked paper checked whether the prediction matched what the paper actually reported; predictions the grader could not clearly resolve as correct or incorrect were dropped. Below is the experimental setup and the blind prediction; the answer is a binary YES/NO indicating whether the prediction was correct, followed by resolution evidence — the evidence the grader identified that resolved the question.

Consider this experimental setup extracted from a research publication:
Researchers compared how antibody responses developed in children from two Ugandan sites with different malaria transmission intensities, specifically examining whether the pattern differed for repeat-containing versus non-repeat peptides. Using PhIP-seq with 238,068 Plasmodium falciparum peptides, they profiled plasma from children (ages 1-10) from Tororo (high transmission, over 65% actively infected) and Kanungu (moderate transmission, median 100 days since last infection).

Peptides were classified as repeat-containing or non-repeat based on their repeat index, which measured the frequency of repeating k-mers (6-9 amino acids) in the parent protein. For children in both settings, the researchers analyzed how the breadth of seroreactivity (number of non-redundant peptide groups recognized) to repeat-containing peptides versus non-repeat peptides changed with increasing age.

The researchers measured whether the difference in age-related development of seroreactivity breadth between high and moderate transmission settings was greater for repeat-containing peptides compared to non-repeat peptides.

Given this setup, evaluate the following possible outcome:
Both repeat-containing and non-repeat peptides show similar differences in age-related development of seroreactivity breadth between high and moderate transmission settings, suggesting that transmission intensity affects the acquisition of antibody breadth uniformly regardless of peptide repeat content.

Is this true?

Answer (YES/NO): NO